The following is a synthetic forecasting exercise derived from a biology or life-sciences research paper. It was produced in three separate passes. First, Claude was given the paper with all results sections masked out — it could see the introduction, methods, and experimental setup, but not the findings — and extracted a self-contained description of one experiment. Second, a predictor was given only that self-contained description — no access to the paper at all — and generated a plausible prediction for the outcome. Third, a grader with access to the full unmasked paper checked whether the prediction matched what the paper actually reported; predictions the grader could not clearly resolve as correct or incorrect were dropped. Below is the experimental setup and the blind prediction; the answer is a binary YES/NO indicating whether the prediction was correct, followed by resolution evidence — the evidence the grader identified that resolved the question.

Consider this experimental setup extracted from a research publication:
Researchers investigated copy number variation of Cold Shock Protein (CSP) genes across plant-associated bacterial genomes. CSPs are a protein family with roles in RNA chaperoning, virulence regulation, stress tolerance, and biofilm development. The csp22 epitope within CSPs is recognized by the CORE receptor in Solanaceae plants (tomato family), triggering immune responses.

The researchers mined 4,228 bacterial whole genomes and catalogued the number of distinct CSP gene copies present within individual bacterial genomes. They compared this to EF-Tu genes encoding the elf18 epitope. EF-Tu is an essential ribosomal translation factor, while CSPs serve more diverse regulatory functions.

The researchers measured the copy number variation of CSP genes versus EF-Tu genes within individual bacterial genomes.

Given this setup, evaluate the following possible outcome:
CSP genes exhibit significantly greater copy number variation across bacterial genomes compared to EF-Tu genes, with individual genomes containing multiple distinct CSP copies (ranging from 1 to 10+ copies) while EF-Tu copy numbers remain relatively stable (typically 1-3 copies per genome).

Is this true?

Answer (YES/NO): YES